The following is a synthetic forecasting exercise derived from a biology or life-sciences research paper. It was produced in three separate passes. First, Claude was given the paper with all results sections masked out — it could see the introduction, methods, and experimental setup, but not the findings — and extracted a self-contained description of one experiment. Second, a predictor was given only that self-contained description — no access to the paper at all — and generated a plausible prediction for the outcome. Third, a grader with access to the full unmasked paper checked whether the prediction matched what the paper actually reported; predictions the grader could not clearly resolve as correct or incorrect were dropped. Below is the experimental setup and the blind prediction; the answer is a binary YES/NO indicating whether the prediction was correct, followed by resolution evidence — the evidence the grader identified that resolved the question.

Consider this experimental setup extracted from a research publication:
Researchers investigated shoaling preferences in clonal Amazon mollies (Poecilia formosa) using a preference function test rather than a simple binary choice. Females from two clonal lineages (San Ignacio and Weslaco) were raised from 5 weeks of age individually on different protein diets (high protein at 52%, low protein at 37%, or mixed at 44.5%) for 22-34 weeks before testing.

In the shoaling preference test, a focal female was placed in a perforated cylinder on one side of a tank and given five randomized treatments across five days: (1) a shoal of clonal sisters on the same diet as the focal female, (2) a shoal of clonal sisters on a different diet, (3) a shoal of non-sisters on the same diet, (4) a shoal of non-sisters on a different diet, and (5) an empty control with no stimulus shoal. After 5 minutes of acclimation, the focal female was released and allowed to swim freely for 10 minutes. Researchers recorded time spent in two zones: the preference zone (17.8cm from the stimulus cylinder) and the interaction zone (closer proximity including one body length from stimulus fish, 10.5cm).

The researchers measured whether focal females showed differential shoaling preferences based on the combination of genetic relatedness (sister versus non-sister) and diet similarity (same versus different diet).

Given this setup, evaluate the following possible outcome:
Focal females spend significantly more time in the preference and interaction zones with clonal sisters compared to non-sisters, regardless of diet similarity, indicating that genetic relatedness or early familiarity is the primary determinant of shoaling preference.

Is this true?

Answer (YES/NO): YES